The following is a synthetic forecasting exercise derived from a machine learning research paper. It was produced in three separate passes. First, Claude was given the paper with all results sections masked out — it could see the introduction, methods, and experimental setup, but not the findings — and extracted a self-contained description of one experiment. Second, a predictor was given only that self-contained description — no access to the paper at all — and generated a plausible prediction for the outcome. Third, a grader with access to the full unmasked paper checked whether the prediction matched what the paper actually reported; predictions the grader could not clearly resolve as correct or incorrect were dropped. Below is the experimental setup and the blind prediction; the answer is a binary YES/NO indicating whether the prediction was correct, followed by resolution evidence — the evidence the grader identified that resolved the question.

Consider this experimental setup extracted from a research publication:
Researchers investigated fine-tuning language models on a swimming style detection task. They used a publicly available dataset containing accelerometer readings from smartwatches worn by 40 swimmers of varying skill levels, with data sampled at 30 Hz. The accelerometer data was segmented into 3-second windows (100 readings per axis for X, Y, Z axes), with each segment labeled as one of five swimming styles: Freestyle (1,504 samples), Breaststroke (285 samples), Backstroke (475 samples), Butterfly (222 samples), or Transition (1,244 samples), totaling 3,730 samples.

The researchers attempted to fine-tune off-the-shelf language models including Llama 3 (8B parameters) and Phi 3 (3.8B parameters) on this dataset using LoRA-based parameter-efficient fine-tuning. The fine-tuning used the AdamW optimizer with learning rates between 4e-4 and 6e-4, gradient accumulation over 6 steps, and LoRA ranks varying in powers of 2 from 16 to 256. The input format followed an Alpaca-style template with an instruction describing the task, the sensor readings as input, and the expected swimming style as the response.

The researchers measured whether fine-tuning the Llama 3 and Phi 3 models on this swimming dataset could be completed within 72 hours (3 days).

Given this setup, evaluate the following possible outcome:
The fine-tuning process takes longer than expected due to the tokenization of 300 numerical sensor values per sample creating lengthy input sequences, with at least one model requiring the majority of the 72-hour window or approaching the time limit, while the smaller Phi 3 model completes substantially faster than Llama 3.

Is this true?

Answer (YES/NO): NO